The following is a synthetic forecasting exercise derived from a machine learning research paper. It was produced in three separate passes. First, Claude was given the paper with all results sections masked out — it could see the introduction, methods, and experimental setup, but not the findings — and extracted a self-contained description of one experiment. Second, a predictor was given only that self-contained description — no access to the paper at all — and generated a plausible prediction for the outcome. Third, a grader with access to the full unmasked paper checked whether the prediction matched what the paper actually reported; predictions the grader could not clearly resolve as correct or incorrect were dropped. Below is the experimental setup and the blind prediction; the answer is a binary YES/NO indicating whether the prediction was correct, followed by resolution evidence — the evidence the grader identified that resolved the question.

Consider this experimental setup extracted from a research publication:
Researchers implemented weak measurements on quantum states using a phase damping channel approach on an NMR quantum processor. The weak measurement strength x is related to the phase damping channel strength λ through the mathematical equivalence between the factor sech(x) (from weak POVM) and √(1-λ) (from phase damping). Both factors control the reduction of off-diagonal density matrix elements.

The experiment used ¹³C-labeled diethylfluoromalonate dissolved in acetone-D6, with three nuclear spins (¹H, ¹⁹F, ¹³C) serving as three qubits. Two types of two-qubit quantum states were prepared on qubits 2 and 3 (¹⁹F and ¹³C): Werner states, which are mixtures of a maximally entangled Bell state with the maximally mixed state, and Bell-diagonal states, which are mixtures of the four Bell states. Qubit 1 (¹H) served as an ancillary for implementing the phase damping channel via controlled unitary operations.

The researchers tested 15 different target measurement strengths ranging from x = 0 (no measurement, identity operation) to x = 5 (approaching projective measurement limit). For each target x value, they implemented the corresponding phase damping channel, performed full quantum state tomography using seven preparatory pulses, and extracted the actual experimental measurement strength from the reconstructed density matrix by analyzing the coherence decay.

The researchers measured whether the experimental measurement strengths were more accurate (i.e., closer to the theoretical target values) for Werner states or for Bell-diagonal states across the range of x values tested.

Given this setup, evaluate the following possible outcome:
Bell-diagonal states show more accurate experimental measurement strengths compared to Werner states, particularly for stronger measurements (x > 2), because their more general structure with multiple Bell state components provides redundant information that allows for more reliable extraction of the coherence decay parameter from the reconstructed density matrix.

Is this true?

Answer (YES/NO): NO